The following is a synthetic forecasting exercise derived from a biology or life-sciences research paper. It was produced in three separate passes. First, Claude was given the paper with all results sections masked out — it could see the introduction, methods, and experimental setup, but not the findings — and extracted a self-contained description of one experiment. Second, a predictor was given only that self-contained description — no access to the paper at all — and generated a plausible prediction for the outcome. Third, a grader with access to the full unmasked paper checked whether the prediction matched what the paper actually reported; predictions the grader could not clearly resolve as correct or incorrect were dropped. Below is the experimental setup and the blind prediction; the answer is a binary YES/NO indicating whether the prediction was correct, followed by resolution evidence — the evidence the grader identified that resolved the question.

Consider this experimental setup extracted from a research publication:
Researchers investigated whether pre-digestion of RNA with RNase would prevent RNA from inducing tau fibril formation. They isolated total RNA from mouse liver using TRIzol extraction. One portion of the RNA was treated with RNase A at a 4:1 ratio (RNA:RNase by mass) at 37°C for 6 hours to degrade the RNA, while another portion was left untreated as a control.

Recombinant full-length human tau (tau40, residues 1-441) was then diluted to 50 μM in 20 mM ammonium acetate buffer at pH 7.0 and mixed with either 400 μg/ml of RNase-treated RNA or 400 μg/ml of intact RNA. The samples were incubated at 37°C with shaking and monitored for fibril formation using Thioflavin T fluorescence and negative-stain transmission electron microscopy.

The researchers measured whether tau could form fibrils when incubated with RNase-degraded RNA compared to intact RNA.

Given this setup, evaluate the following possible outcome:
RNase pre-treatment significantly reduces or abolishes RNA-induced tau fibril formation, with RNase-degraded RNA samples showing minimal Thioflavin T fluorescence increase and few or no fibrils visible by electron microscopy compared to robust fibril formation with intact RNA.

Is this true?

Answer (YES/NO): YES